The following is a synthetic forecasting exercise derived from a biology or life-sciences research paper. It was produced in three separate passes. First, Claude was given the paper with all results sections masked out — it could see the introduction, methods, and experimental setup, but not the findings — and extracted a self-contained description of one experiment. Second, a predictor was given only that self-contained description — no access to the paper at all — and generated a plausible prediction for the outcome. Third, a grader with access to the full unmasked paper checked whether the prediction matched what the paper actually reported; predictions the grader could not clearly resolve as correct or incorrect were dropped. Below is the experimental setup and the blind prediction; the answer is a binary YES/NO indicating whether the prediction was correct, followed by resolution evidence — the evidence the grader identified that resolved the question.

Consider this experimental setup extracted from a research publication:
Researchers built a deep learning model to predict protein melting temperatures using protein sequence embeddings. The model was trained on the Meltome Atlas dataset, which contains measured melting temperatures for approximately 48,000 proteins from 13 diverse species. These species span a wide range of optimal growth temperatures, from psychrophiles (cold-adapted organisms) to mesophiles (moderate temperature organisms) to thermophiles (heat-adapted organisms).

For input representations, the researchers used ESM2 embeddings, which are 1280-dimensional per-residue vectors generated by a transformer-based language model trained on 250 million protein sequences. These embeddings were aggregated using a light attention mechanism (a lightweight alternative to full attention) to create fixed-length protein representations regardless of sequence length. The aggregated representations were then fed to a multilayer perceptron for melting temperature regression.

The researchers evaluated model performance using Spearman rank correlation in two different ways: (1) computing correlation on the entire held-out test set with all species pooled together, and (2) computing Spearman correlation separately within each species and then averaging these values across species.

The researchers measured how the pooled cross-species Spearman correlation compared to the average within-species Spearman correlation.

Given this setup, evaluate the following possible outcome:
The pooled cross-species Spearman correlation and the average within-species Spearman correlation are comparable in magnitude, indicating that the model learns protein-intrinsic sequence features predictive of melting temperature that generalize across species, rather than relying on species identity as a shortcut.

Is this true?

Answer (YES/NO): NO